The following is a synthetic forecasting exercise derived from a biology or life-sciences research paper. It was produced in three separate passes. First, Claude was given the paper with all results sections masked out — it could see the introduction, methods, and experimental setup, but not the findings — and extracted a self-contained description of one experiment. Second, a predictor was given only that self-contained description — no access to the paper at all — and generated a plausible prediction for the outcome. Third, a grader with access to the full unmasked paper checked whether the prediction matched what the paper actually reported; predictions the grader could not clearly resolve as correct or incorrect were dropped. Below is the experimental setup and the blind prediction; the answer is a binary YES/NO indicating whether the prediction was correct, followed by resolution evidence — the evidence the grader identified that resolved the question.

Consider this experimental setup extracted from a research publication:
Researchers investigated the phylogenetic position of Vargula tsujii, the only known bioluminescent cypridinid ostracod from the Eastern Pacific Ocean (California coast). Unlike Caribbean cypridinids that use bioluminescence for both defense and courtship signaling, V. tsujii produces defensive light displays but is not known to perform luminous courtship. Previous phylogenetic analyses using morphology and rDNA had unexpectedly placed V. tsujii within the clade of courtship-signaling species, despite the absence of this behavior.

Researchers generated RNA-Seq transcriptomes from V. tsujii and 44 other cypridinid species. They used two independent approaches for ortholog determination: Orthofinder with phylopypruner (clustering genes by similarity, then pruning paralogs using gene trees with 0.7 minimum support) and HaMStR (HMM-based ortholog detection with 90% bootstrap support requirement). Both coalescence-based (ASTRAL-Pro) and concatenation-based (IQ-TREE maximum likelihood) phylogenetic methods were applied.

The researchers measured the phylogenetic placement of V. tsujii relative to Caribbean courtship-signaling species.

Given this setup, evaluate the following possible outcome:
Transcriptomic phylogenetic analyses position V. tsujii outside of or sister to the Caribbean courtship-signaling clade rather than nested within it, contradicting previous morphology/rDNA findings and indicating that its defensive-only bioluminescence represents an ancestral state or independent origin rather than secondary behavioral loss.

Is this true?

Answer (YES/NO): NO